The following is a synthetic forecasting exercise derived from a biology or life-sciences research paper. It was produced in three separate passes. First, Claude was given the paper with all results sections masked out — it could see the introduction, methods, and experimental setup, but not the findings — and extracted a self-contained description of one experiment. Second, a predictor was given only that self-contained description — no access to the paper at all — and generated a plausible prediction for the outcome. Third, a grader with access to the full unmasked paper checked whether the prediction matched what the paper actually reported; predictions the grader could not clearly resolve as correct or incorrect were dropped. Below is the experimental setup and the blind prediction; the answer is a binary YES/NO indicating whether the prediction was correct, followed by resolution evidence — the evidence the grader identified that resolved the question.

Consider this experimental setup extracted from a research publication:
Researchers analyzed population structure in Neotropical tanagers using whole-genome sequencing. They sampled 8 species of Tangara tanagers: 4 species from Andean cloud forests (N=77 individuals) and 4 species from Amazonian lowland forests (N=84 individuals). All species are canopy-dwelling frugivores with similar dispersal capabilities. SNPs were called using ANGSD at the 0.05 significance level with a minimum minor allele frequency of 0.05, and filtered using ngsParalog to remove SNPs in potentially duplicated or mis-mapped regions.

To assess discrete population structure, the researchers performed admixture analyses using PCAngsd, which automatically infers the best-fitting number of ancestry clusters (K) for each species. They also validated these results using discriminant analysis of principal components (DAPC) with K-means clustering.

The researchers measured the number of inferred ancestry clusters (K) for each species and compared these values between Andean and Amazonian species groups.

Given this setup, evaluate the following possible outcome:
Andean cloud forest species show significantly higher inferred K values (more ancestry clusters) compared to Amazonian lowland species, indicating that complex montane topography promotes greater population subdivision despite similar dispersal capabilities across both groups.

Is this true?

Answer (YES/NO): NO